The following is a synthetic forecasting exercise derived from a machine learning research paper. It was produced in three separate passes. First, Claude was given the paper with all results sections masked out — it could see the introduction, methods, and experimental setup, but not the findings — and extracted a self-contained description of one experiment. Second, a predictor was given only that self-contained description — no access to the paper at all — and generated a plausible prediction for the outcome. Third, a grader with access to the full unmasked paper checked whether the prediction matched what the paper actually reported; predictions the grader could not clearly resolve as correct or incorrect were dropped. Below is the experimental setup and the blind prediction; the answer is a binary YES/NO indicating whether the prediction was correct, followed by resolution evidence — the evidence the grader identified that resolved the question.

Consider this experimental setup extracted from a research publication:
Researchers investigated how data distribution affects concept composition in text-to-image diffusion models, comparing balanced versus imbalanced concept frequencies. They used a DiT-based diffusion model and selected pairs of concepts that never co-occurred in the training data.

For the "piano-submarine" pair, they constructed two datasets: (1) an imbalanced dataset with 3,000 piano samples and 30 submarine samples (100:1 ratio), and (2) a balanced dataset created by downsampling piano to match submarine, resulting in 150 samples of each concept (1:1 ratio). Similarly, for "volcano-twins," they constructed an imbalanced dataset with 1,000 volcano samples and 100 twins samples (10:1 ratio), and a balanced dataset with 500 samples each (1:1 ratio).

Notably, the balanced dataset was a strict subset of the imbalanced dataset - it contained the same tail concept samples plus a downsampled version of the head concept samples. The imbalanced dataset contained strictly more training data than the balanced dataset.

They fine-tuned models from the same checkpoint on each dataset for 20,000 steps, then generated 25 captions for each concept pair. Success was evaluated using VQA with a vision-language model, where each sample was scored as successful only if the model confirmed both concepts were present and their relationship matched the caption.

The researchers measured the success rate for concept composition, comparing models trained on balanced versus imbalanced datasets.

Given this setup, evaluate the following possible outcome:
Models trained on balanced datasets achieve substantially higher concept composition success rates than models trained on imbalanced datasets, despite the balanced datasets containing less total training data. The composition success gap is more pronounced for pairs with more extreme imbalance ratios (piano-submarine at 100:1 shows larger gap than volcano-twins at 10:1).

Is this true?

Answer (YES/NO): YES